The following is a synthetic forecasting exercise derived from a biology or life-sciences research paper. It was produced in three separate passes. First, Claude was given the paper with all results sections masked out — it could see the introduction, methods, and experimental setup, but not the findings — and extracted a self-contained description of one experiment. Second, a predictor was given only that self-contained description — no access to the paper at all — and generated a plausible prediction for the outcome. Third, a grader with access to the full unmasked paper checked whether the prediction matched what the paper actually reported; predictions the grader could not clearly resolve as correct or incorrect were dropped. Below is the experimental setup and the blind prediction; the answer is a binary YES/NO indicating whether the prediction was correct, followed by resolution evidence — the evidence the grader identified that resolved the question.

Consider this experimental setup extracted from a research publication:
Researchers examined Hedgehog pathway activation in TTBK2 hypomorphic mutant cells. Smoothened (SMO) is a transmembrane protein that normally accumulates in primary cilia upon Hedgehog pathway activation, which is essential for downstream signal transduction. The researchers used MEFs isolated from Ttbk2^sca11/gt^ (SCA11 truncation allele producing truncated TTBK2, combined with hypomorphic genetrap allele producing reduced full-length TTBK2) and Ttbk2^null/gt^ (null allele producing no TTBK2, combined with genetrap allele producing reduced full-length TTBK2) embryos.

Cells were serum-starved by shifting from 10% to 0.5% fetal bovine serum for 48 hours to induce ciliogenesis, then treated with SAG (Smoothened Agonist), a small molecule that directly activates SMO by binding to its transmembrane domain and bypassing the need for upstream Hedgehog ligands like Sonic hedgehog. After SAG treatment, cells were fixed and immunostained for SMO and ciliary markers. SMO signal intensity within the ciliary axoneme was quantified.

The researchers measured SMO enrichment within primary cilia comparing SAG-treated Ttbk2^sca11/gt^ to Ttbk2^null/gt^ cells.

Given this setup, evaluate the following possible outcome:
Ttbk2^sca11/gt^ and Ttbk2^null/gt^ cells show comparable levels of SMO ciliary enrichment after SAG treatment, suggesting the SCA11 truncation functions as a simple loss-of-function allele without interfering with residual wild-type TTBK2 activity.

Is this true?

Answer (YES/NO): NO